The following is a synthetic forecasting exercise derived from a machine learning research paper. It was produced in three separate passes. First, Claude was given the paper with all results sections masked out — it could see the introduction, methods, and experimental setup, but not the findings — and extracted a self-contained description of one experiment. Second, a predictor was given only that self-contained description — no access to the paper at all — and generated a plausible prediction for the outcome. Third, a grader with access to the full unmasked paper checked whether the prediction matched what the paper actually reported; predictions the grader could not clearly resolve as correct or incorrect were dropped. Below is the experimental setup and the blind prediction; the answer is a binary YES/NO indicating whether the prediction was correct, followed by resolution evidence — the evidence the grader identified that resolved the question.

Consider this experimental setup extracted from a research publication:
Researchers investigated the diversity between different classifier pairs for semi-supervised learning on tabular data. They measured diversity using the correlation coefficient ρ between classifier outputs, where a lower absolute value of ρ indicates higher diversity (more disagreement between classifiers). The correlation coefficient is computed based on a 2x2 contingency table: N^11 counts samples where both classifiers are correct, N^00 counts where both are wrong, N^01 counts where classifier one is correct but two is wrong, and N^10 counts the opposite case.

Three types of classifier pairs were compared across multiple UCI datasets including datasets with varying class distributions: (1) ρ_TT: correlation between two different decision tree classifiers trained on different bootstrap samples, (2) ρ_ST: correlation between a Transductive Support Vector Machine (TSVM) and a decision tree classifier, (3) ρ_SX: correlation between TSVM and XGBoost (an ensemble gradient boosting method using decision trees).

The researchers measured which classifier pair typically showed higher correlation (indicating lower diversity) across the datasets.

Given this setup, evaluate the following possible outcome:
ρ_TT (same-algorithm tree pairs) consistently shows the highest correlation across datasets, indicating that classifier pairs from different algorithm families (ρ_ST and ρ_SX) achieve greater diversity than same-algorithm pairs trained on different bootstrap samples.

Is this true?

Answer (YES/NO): YES